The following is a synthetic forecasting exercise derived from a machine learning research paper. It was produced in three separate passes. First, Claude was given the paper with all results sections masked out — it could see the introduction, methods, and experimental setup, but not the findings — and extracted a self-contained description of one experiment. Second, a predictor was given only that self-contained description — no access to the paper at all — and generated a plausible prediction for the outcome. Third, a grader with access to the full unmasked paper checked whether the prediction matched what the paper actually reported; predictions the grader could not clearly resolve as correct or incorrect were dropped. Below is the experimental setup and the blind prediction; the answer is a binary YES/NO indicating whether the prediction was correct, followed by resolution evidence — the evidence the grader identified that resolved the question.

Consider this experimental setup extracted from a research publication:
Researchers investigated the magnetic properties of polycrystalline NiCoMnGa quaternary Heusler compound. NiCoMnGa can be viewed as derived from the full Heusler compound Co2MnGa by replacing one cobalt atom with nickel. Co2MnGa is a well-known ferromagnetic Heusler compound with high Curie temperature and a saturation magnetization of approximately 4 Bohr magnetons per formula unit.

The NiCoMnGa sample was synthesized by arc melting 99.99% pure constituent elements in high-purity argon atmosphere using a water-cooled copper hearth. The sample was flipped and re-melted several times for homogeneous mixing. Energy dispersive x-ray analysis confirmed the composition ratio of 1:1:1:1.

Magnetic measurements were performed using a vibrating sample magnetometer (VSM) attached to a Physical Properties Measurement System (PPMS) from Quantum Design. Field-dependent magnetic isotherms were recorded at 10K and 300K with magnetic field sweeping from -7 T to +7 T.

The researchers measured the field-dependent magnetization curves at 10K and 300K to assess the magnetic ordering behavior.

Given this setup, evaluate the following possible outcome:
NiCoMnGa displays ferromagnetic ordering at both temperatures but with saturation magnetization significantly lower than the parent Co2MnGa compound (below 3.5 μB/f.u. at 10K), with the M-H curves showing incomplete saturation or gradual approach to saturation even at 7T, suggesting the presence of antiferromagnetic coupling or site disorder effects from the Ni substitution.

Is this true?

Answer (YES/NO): NO